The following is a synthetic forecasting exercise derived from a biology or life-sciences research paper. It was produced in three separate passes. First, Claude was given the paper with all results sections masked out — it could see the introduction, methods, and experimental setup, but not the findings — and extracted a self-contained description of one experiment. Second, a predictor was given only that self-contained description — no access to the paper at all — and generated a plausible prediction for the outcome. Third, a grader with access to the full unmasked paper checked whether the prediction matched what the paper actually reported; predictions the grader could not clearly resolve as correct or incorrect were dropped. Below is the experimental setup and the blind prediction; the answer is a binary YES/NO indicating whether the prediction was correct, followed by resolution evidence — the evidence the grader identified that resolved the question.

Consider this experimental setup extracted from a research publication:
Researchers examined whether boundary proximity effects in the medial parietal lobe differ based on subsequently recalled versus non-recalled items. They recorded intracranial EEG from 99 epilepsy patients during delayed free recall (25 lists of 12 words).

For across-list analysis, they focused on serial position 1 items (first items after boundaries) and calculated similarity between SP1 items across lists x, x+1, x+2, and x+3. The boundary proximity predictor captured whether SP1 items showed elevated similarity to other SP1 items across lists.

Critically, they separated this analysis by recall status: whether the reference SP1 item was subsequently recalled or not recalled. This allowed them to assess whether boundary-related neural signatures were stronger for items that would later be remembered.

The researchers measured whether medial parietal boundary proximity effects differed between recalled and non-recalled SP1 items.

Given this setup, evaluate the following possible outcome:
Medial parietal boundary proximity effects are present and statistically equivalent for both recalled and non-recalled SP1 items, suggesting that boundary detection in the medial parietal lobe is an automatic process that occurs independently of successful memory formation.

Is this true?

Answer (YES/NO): NO